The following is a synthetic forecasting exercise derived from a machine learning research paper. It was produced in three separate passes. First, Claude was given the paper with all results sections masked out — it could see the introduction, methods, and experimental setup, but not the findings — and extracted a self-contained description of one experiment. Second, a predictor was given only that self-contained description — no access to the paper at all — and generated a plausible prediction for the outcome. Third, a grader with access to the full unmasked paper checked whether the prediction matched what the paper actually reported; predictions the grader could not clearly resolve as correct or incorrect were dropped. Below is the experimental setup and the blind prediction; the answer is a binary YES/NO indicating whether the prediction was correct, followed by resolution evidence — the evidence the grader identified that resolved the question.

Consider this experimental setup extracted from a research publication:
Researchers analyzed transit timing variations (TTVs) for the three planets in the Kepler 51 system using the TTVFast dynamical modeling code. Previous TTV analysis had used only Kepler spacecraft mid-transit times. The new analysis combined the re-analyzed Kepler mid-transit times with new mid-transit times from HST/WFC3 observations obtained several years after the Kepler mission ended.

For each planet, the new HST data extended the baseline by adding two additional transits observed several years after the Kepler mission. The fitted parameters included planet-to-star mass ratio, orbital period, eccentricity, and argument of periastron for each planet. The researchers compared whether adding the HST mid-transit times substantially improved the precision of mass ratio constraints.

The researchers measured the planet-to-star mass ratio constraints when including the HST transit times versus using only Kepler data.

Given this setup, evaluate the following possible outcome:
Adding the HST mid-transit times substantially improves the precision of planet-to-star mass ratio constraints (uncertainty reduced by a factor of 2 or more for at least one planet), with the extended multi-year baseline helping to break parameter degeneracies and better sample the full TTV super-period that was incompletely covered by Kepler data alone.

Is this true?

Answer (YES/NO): NO